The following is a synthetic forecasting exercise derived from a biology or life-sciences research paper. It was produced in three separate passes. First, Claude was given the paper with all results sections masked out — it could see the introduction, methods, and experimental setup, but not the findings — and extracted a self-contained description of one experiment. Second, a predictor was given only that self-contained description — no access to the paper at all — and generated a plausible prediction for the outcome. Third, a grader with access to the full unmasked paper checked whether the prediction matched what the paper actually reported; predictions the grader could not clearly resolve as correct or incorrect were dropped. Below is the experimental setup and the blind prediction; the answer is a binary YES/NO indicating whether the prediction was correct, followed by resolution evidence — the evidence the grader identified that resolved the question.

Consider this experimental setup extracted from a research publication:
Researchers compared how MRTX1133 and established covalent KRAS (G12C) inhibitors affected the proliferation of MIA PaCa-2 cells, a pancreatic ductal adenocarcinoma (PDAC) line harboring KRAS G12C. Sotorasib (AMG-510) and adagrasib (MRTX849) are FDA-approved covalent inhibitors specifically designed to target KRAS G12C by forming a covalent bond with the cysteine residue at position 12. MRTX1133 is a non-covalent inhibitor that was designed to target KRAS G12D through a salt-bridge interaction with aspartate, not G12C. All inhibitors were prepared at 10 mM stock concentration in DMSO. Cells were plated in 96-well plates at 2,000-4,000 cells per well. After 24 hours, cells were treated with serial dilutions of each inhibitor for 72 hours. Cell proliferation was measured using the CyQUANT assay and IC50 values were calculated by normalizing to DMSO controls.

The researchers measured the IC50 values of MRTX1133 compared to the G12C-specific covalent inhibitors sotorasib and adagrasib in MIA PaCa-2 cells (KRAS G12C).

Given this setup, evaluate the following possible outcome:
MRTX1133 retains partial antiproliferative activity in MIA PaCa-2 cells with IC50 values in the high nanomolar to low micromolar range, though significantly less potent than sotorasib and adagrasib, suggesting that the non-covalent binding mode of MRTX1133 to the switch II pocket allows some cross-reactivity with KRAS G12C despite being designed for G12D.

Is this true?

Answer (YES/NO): NO